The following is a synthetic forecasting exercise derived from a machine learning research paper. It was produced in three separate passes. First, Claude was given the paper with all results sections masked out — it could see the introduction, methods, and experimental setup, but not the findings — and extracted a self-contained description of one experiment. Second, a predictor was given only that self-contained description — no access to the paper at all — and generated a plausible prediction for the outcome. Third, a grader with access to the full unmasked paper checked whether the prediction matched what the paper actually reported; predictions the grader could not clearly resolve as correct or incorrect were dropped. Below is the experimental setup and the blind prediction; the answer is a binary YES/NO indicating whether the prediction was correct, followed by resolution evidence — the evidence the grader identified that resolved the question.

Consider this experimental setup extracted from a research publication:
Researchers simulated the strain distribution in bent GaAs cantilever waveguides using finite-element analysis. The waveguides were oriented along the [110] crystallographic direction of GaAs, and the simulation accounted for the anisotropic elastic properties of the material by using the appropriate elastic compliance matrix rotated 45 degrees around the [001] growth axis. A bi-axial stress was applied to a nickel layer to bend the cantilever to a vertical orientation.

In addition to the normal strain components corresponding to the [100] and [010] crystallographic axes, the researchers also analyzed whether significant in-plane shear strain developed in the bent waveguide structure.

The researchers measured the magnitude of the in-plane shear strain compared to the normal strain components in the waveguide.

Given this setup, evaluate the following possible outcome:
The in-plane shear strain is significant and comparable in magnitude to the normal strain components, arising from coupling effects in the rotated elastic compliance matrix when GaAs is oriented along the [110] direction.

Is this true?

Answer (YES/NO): YES